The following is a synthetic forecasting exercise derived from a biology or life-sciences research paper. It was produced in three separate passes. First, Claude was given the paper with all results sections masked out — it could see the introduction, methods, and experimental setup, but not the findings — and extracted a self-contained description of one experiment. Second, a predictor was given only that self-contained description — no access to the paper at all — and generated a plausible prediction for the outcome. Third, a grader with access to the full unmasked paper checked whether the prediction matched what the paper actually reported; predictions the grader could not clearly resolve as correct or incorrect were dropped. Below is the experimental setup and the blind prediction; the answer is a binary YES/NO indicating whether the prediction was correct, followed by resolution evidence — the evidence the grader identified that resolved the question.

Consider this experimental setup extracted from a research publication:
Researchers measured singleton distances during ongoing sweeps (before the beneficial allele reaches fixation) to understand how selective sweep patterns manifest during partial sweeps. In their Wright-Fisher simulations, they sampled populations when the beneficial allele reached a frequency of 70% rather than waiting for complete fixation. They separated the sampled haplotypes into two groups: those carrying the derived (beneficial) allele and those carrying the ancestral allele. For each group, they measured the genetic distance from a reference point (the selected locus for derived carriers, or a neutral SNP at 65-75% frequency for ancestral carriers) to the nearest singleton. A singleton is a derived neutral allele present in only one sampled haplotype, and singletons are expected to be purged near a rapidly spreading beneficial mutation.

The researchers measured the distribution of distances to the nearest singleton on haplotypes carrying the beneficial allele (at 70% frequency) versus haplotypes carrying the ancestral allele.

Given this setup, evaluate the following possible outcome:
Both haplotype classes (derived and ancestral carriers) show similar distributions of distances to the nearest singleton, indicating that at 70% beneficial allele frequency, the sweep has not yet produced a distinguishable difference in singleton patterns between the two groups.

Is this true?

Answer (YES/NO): NO